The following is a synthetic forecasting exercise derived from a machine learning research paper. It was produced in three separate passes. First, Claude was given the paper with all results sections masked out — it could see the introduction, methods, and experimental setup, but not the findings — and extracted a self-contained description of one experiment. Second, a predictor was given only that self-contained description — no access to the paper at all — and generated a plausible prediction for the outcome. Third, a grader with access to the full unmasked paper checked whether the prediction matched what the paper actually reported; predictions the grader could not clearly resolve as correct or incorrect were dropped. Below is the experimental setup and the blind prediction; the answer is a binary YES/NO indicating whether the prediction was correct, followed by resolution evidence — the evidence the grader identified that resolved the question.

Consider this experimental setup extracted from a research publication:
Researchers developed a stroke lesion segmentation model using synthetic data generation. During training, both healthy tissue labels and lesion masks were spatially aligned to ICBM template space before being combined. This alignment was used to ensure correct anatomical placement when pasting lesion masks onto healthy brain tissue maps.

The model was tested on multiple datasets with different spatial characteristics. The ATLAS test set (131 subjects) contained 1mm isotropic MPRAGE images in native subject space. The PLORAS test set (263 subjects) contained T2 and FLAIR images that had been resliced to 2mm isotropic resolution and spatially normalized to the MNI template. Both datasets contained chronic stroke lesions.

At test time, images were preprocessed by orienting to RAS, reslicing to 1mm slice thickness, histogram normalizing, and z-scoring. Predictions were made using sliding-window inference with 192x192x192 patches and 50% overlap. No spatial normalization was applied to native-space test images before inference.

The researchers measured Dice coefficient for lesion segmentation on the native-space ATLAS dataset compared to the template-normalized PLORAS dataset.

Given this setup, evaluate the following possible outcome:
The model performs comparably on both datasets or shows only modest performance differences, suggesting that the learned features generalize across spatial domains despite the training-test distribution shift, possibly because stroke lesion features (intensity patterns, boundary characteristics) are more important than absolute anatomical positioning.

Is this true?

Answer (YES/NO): NO